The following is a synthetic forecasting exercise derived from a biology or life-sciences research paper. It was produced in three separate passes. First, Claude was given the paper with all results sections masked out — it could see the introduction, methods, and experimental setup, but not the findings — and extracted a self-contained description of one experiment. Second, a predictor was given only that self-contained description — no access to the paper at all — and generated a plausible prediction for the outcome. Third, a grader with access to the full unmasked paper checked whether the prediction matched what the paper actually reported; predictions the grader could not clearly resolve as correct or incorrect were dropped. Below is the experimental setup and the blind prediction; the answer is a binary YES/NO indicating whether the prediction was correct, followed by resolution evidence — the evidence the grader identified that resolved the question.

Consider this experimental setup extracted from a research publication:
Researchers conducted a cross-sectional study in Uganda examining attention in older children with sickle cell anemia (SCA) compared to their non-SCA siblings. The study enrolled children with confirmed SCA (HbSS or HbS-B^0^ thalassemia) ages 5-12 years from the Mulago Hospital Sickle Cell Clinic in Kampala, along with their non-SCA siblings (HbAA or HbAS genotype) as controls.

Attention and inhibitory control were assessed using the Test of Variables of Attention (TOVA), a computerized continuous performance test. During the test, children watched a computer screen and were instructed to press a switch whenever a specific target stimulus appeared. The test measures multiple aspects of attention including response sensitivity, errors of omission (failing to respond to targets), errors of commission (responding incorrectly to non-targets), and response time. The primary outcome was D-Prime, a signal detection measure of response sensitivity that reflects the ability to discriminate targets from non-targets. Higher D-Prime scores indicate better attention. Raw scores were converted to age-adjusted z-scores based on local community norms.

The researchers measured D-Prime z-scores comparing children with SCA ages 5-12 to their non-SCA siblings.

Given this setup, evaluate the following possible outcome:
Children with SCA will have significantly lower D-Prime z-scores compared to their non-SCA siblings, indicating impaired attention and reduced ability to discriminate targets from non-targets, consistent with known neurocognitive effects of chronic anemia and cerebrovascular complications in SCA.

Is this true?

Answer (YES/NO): NO